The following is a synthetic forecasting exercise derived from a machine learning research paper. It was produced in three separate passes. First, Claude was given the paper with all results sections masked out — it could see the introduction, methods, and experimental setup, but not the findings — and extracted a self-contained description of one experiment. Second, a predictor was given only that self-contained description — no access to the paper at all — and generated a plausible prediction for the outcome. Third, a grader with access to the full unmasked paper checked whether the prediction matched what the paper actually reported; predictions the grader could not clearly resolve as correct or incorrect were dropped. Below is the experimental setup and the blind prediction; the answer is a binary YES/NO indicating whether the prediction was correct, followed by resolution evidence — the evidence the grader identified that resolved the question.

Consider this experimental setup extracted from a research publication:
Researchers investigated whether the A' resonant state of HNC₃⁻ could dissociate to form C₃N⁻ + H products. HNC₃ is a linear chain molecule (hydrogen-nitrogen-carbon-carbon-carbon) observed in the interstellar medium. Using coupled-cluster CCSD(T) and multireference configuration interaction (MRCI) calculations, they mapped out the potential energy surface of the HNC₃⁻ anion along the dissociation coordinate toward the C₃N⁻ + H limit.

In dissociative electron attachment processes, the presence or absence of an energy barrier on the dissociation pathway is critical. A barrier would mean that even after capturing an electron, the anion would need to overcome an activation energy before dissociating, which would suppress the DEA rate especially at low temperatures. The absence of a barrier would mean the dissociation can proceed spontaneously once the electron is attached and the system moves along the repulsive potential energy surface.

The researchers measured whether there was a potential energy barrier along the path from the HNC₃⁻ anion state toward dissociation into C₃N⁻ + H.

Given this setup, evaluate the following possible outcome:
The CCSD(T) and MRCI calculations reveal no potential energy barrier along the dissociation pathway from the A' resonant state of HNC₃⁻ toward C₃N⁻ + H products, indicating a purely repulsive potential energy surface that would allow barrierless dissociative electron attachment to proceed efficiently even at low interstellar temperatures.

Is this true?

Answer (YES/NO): YES